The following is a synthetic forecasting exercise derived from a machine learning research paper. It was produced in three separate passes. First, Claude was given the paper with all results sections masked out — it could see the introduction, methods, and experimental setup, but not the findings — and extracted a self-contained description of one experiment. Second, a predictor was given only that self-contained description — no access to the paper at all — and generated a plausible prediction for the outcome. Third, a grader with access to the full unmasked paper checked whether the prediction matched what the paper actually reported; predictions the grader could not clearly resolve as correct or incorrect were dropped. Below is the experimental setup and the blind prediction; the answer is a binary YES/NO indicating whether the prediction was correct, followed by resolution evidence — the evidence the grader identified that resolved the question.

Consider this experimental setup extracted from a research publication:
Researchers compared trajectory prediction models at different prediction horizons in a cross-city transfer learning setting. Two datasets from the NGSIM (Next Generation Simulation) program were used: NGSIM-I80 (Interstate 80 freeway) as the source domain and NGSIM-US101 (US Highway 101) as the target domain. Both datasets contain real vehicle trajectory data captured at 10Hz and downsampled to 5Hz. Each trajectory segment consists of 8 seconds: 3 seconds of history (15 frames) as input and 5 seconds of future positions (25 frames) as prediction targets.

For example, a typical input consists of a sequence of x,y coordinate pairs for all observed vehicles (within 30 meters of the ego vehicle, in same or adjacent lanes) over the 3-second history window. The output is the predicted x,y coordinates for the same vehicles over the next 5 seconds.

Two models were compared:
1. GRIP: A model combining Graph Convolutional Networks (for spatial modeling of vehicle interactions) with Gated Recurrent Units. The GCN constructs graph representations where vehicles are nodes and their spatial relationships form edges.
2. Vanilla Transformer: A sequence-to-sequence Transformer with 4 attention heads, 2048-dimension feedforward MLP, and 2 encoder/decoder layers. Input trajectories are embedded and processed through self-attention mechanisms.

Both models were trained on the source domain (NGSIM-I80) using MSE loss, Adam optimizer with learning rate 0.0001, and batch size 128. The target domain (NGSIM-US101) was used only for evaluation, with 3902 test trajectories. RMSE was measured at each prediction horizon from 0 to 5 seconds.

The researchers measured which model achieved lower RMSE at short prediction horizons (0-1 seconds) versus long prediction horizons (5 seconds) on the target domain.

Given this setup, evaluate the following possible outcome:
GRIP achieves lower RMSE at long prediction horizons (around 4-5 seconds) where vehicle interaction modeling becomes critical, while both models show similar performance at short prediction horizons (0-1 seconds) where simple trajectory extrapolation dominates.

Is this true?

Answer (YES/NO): NO